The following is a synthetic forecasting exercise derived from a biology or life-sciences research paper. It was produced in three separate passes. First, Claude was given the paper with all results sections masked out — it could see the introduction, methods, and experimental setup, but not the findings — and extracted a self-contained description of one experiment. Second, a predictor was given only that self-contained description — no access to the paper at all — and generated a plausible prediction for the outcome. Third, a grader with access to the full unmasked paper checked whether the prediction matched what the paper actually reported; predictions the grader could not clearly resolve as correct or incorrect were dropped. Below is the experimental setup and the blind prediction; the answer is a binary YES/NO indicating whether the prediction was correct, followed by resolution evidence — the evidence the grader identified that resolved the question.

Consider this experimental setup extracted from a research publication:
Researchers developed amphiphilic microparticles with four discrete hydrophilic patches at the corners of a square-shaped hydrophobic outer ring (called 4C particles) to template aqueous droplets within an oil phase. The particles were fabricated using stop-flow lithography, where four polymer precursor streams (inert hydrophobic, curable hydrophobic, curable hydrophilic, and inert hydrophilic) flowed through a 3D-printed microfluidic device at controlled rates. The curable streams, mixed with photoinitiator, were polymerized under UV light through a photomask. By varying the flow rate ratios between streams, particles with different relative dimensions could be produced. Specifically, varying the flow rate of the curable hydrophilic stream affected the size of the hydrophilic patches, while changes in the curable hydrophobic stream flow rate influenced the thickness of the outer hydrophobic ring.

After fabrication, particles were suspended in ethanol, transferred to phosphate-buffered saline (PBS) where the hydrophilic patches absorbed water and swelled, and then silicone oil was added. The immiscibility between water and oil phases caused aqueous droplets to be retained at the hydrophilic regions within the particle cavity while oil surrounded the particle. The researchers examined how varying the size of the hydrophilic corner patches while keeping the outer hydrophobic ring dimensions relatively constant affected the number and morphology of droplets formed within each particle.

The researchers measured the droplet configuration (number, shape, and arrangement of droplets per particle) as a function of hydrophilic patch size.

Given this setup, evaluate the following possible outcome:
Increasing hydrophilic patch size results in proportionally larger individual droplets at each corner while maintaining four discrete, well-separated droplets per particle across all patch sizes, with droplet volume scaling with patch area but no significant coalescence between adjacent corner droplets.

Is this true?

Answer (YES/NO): NO